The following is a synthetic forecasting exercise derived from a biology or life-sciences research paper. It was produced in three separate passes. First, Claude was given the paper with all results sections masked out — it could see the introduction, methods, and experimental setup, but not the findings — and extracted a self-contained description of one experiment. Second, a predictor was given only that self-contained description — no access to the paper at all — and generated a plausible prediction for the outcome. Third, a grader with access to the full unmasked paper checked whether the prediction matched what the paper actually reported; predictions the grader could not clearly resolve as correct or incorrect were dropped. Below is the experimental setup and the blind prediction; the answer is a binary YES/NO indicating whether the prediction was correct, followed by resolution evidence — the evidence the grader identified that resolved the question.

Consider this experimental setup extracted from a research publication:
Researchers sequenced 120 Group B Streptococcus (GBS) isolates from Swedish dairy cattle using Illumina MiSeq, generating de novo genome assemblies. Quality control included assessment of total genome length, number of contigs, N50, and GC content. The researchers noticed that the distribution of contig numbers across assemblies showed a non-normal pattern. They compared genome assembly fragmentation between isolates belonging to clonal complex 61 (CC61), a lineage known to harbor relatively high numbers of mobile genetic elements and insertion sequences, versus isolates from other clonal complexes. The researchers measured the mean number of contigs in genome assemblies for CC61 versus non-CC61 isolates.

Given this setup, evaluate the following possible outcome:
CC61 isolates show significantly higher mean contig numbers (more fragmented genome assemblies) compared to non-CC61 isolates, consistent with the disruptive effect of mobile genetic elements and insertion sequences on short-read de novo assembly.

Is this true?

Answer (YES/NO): YES